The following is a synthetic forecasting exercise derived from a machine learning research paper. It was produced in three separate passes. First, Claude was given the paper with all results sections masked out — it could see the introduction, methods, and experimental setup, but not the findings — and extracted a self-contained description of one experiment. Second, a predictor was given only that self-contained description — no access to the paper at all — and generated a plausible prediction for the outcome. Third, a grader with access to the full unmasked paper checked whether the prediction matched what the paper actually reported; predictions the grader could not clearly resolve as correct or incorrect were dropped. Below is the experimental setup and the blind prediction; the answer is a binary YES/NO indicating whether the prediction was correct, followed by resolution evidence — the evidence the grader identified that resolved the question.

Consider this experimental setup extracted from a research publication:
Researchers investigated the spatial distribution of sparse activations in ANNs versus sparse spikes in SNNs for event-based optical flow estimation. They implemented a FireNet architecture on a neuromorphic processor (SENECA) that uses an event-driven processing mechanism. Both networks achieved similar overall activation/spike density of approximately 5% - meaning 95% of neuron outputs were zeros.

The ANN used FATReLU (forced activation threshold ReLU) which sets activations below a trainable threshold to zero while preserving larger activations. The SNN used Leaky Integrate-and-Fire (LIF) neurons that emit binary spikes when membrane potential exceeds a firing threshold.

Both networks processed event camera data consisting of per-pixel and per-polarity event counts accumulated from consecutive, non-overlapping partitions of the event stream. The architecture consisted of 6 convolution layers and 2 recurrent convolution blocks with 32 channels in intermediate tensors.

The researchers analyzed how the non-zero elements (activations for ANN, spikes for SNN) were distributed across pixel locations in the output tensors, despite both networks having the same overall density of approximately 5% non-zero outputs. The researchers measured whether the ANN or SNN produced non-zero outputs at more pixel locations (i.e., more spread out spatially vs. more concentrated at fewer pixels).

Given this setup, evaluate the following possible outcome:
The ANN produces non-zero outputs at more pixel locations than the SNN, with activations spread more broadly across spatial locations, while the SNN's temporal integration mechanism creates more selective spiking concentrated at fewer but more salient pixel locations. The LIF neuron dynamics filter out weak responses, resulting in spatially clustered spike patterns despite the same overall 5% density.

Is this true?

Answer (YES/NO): YES